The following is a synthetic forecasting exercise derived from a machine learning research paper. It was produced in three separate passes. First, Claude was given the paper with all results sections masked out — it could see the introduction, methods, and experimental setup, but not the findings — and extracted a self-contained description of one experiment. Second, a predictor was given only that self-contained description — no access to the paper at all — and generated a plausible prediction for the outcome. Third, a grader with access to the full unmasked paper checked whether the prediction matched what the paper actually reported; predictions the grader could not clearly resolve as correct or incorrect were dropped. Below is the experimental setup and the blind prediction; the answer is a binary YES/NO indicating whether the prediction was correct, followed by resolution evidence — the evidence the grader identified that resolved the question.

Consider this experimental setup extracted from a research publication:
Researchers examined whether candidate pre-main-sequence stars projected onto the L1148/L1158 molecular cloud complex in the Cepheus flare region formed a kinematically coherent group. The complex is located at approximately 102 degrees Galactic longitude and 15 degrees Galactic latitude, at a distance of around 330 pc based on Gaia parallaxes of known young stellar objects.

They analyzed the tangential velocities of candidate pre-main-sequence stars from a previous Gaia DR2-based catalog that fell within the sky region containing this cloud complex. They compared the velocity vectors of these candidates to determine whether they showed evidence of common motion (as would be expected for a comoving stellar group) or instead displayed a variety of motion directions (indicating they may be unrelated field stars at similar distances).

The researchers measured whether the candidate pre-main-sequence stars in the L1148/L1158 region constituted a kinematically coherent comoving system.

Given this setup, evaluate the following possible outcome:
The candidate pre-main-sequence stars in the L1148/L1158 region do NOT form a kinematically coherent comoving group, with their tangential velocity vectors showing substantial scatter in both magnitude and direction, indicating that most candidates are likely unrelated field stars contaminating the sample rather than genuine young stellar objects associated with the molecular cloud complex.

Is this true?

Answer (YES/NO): YES